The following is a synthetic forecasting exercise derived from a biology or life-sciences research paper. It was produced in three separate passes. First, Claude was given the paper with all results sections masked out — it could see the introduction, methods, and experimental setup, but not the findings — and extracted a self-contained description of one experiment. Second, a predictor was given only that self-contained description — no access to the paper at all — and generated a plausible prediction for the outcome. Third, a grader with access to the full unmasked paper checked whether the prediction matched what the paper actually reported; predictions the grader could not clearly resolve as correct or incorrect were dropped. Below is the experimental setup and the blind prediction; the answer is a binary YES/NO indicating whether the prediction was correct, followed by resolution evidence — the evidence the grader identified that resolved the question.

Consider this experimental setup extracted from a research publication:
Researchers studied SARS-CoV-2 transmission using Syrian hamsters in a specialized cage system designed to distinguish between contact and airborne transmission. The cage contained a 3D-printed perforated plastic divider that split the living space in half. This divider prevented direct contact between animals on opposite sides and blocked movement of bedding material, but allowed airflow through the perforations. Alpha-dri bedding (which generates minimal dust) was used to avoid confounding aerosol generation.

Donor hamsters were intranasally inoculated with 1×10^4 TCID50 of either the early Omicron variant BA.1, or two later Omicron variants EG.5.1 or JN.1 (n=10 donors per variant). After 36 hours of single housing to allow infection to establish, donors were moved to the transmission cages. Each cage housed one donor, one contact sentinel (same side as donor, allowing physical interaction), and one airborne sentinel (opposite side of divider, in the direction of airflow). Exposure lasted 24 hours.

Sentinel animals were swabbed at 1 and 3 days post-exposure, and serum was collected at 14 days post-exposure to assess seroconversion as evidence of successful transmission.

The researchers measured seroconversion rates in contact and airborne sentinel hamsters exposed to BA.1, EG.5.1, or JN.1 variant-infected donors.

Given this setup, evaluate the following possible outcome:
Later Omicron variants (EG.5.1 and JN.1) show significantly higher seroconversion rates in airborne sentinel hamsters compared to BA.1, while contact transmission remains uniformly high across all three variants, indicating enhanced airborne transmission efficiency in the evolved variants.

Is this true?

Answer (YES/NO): NO